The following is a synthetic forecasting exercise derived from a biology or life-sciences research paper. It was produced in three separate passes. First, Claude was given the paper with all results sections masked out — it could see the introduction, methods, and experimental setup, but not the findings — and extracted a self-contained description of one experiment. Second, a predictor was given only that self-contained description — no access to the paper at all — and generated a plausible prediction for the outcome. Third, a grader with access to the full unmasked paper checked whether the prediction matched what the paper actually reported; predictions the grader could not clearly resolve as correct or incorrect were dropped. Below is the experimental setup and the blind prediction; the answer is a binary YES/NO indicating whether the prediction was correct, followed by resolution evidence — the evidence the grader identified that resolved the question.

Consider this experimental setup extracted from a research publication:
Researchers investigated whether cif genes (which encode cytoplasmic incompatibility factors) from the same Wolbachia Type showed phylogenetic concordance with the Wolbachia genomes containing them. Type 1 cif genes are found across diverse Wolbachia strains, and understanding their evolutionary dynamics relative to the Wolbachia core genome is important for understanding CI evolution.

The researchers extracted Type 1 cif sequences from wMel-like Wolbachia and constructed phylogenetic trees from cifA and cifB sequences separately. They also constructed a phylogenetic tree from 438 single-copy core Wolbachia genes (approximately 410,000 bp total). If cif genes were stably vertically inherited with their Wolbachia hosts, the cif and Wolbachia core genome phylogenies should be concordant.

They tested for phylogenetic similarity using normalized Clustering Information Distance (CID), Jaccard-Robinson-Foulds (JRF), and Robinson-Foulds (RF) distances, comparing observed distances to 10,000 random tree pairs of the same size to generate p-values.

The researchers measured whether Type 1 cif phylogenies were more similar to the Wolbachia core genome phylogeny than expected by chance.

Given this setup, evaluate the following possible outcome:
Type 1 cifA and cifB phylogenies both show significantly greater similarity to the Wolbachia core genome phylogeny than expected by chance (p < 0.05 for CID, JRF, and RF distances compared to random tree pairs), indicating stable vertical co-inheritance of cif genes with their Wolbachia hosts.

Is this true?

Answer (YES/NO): NO